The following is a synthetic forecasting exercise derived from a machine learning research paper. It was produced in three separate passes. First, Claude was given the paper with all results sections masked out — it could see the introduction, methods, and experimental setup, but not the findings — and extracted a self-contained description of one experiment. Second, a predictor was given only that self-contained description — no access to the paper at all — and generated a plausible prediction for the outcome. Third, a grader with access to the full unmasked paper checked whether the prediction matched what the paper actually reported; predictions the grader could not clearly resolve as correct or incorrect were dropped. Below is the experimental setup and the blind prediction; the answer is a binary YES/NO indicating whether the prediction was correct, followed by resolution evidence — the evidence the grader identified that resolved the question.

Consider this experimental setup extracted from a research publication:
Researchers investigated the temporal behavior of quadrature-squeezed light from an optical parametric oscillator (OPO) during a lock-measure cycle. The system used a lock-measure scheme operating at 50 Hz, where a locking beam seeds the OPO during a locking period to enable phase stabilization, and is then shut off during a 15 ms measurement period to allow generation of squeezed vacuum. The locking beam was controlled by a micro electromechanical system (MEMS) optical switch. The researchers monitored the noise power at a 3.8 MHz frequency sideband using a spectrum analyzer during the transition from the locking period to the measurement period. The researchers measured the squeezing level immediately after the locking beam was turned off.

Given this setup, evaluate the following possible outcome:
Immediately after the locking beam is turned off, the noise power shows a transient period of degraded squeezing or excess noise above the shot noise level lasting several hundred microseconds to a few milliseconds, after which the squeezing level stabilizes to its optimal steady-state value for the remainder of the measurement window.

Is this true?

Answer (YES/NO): YES